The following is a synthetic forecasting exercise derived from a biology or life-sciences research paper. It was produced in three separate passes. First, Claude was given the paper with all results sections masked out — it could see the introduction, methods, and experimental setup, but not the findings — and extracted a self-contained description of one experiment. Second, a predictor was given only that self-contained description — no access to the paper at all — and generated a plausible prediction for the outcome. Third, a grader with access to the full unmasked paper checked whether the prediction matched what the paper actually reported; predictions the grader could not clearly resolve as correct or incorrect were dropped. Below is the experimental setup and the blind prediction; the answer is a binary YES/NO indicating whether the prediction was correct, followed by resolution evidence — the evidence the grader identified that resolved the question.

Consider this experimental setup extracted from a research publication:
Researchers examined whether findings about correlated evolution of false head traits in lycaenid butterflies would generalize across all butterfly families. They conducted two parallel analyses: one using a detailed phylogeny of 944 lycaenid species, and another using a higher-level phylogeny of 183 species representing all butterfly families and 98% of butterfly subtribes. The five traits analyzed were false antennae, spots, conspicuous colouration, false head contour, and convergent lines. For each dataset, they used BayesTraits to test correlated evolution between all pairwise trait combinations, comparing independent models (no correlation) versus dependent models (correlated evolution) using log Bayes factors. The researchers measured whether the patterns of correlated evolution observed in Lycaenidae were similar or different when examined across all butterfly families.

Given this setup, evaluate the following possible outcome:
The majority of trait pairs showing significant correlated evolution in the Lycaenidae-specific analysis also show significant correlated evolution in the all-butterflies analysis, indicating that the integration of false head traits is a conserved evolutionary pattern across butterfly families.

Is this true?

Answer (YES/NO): YES